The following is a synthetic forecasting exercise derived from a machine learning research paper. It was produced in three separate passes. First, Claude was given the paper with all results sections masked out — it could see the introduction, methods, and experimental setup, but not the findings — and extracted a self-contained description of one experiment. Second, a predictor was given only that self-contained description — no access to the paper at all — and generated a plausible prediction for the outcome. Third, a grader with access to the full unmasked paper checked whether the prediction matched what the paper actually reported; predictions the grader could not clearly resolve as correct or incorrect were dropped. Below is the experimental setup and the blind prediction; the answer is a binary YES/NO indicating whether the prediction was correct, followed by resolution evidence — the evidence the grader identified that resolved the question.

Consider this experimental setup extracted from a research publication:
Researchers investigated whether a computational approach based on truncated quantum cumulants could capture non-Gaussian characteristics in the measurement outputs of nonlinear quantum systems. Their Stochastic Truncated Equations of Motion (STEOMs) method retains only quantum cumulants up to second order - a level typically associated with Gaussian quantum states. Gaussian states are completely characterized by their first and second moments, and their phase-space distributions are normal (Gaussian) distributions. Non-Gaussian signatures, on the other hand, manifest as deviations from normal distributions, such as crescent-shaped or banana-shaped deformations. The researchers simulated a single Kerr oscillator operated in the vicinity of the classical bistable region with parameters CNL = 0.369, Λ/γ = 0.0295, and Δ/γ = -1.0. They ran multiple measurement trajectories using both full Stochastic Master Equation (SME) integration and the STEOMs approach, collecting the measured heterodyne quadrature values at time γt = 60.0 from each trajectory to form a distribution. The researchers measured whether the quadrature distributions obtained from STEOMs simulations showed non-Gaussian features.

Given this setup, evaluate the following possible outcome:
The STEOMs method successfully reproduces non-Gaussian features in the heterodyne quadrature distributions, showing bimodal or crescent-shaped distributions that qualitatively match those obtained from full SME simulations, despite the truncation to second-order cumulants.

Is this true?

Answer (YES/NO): YES